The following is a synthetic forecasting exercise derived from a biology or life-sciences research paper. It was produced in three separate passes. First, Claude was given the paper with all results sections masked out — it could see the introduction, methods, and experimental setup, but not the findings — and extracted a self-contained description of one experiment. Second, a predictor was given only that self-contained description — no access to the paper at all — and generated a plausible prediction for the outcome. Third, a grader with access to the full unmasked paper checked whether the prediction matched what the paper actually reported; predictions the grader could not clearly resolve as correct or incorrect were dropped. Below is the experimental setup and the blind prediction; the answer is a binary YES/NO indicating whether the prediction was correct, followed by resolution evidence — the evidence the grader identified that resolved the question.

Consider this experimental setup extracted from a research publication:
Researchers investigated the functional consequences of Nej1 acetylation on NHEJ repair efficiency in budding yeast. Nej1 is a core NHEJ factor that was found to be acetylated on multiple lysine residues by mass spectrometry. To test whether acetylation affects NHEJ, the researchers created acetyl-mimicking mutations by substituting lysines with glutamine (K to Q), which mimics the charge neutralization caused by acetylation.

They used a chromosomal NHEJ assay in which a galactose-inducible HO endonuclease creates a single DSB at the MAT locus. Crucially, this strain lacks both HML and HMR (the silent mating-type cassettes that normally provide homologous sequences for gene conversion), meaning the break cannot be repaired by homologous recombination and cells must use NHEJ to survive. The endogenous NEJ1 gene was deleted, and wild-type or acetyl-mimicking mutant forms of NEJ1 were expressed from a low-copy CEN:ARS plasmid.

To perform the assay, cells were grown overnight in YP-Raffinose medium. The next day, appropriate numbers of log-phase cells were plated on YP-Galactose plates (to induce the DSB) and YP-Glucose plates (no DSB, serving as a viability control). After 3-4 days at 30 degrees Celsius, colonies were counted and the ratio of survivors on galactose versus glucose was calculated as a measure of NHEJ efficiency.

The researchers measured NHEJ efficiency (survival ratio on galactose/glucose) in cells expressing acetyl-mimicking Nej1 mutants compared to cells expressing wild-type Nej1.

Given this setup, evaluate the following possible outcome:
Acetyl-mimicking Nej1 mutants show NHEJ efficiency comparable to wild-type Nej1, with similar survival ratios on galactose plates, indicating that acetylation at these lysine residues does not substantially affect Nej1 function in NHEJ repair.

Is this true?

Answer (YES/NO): NO